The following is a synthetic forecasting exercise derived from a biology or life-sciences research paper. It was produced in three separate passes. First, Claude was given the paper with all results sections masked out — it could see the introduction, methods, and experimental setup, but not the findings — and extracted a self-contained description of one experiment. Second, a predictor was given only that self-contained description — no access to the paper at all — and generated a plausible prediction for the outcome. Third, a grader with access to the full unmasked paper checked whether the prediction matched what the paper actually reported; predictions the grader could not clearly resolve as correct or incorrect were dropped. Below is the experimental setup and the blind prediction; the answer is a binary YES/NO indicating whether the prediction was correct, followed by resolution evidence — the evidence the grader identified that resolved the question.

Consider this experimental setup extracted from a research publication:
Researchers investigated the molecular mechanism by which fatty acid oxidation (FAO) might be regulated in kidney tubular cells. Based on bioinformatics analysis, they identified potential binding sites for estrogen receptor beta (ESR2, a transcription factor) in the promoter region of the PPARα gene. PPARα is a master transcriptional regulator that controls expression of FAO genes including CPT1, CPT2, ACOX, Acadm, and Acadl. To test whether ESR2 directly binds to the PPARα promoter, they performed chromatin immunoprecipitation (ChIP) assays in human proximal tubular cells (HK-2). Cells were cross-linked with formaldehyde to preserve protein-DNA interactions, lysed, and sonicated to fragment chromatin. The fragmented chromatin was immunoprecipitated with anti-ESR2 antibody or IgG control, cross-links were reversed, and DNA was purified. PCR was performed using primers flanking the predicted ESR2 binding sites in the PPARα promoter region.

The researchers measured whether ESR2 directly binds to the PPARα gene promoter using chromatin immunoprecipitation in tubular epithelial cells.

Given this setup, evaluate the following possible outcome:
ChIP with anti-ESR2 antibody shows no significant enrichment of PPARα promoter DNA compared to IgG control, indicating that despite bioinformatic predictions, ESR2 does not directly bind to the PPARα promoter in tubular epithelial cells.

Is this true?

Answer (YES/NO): NO